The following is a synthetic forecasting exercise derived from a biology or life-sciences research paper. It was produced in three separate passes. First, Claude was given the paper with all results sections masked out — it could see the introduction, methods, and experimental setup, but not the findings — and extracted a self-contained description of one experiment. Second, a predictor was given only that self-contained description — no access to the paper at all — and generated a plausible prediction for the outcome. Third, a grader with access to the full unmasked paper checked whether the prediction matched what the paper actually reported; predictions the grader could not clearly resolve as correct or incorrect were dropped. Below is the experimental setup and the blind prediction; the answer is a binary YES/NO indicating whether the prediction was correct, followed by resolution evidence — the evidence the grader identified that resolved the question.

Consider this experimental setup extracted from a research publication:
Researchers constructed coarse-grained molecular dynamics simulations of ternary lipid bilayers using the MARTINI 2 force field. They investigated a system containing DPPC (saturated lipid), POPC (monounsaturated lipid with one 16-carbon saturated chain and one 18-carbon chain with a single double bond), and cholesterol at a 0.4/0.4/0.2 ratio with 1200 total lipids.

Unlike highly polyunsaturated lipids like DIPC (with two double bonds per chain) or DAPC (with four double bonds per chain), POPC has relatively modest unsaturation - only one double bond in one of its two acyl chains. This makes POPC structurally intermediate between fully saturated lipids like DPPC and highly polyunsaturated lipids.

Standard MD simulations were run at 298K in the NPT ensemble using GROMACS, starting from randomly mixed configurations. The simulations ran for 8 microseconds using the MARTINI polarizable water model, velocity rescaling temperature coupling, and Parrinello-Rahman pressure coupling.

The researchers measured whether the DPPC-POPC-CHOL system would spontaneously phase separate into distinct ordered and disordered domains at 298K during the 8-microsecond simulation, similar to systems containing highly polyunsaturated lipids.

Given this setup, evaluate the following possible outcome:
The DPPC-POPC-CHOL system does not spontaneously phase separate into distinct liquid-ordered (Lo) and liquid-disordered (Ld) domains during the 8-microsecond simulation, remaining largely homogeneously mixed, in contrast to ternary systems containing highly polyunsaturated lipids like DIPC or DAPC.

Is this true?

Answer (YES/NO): YES